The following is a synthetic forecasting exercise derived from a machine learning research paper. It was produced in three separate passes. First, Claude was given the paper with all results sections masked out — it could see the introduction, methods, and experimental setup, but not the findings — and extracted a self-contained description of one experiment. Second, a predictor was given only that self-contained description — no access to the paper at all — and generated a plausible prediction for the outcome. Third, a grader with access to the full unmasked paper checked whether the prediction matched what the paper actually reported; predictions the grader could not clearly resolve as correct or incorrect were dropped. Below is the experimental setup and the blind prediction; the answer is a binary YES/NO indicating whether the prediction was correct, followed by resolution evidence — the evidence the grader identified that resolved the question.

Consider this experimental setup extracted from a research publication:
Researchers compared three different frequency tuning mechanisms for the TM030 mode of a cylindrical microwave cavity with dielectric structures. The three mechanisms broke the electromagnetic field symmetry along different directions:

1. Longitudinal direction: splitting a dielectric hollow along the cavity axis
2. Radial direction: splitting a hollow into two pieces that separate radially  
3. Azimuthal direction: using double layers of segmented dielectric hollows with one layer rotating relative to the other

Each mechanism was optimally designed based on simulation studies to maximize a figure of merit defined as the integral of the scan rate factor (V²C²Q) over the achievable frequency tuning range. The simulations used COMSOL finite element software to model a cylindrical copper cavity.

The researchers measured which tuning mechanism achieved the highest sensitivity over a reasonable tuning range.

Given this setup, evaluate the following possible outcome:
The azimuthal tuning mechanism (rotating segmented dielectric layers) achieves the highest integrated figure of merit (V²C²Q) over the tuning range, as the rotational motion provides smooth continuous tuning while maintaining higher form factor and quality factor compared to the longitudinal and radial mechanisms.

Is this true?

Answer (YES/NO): YES